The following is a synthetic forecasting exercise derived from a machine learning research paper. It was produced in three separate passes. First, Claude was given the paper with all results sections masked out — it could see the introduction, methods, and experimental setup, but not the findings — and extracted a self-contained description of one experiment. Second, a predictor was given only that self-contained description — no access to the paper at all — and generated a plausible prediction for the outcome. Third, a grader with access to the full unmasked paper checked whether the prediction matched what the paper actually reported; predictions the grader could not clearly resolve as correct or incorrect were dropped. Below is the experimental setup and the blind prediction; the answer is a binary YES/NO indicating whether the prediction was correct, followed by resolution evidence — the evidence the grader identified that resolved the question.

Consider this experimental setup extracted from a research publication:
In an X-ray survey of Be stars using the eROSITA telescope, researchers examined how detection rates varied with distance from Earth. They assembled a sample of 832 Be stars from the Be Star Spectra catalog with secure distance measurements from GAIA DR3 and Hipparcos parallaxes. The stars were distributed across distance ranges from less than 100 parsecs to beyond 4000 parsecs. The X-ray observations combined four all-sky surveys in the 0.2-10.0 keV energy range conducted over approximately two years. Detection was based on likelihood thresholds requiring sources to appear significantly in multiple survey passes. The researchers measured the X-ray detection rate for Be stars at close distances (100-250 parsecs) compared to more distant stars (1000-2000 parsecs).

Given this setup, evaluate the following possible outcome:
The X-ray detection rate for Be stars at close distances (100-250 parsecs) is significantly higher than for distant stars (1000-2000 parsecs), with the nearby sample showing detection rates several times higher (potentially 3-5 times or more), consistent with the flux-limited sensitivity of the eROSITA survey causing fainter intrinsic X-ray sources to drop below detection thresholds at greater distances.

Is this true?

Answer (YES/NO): YES